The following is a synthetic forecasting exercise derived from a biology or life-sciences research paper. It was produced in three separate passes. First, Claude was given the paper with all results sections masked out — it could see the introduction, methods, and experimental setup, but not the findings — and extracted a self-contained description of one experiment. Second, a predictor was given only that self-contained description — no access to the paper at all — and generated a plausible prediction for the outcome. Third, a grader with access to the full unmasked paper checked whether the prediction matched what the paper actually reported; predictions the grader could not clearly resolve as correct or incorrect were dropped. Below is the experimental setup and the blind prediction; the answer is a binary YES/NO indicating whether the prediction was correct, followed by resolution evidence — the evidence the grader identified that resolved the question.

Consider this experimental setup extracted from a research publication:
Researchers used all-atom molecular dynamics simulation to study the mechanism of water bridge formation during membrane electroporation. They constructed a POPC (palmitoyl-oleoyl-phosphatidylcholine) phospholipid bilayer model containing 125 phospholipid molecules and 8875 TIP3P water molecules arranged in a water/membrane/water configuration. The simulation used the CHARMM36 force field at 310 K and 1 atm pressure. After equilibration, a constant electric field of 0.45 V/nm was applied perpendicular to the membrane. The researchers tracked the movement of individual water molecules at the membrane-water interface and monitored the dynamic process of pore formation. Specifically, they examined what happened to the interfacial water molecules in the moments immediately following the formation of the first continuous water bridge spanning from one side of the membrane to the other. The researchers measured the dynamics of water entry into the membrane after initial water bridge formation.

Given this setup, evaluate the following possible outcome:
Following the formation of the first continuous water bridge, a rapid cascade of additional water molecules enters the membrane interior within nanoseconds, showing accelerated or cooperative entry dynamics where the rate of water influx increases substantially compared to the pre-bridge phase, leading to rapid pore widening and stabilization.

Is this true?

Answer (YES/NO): YES